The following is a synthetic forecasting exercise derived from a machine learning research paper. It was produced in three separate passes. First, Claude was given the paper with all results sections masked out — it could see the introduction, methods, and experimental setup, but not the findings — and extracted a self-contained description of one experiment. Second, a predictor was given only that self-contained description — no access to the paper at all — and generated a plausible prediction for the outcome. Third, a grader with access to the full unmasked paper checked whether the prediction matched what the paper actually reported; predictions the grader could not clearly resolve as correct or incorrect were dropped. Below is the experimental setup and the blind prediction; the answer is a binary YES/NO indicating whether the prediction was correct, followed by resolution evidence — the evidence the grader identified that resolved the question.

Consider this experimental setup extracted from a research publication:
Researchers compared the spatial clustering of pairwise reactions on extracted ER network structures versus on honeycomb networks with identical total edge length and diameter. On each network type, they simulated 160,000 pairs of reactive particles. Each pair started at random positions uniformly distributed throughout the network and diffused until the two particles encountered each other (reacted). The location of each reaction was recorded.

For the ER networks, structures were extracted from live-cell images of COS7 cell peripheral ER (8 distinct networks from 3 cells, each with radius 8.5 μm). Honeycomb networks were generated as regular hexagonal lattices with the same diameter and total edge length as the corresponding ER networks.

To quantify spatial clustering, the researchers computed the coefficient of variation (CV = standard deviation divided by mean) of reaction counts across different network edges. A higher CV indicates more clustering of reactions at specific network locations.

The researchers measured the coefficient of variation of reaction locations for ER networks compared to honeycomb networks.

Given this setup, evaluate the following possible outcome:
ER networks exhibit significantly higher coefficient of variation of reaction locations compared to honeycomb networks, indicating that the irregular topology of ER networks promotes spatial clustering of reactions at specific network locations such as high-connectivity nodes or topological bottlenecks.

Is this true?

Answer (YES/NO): YES